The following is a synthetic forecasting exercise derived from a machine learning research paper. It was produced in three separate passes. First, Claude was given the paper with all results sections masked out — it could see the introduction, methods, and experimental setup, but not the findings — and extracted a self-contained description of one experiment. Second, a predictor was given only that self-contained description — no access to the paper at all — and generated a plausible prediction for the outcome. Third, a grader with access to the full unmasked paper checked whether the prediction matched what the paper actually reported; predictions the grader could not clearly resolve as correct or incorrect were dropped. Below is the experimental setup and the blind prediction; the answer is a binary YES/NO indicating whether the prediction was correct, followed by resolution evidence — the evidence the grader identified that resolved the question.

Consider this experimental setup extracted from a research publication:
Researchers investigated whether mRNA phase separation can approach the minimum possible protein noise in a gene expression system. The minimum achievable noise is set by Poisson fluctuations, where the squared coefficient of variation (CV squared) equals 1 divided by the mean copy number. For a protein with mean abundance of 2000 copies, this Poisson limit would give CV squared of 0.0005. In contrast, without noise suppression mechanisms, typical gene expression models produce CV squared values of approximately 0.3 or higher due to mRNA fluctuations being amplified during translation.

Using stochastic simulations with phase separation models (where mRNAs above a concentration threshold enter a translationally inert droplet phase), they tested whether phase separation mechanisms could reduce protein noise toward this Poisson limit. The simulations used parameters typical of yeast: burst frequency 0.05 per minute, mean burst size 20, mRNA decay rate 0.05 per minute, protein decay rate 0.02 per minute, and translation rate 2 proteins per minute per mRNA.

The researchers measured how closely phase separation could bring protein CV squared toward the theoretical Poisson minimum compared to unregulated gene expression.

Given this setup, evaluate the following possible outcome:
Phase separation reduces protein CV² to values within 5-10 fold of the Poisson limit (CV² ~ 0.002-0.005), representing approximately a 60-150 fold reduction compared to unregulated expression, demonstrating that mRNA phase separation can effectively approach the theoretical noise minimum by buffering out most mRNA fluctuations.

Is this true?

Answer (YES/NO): NO